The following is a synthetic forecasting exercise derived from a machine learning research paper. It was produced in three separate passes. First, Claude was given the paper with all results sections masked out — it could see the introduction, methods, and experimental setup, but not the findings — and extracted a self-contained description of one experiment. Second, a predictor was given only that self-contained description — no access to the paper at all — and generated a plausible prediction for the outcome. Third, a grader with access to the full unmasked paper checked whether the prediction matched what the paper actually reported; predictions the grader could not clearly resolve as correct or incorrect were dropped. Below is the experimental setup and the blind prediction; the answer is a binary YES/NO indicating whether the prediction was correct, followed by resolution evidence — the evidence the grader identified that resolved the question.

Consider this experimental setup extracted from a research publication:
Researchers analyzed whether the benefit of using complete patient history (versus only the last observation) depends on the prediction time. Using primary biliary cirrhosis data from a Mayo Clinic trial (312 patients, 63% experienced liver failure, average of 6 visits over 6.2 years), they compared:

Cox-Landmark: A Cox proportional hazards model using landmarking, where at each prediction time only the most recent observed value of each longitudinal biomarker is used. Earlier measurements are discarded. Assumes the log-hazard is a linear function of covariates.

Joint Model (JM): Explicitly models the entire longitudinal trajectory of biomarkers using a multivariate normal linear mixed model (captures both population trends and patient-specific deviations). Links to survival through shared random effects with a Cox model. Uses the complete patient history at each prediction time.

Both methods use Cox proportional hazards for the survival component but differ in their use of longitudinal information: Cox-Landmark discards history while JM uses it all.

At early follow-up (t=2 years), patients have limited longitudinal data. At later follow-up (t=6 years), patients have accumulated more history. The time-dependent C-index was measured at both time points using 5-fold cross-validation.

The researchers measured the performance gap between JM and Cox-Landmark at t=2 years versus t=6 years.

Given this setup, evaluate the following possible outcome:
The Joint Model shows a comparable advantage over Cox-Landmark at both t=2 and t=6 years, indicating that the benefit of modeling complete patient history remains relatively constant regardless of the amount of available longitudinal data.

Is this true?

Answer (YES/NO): NO